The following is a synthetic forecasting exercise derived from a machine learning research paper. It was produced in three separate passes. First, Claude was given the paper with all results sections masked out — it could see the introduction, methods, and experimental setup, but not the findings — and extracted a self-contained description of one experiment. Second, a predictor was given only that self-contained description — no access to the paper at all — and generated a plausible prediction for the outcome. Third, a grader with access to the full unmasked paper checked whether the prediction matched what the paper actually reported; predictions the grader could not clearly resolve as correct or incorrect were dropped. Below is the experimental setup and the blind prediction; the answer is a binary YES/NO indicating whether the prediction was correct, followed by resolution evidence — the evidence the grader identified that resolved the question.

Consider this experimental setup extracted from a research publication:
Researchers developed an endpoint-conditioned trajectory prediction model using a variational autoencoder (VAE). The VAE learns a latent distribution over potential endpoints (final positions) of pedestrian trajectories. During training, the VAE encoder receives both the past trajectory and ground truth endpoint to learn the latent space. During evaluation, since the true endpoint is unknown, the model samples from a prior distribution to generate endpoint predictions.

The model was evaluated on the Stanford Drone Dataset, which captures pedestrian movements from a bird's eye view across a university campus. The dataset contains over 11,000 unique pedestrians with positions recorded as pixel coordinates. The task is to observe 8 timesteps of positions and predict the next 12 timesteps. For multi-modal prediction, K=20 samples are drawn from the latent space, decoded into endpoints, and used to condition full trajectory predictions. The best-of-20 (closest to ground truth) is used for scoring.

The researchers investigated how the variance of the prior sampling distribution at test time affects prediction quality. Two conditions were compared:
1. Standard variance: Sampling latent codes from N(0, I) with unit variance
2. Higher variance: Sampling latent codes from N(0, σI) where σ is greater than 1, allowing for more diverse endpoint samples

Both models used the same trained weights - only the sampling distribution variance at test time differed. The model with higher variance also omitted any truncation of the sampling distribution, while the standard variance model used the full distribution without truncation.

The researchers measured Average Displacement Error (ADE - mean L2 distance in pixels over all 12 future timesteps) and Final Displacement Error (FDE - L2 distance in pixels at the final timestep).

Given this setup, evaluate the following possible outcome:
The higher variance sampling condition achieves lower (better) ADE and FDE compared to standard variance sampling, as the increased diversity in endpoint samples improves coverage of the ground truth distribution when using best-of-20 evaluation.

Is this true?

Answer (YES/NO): YES